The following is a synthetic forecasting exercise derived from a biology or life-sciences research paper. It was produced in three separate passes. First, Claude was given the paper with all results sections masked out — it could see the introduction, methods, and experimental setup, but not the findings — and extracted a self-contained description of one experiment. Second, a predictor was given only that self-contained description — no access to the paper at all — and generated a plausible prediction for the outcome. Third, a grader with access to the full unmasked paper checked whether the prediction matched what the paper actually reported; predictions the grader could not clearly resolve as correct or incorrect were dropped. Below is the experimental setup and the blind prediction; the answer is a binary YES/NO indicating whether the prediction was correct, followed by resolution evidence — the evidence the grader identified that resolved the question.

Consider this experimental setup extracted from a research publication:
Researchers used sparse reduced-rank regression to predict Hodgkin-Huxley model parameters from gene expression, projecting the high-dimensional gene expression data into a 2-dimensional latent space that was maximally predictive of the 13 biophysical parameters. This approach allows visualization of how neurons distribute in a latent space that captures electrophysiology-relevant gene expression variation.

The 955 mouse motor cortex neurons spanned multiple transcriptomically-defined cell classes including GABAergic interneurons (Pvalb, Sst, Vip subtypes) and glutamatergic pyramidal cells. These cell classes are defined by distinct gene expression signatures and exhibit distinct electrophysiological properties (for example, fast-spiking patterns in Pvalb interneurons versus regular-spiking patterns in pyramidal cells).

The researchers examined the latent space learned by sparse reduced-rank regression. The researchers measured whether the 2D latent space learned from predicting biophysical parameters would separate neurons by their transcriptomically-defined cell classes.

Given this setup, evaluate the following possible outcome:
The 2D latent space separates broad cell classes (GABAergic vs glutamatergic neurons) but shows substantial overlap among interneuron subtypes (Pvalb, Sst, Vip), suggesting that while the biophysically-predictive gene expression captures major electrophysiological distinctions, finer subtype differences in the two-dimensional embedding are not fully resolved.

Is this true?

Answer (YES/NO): NO